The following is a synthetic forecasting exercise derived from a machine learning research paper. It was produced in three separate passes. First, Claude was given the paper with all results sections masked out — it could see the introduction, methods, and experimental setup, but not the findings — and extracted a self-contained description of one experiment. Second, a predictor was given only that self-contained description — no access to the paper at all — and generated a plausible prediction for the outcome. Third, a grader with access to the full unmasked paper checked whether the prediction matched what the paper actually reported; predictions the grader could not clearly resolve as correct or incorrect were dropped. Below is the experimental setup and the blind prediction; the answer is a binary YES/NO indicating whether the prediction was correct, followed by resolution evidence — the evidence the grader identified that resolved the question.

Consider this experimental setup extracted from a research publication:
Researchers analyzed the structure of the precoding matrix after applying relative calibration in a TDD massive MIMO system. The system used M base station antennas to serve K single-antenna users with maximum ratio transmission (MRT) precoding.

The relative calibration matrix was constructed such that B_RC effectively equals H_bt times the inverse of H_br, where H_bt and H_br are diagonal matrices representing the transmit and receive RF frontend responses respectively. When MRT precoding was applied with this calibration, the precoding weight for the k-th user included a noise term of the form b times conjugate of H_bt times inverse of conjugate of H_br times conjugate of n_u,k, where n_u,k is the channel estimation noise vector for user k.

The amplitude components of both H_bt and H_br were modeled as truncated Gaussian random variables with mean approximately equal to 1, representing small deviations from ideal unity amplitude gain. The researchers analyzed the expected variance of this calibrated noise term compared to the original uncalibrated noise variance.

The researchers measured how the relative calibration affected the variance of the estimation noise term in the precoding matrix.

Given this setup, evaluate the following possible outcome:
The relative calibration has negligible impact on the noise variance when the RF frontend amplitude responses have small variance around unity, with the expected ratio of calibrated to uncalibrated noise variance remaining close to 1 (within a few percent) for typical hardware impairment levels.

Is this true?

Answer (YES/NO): NO